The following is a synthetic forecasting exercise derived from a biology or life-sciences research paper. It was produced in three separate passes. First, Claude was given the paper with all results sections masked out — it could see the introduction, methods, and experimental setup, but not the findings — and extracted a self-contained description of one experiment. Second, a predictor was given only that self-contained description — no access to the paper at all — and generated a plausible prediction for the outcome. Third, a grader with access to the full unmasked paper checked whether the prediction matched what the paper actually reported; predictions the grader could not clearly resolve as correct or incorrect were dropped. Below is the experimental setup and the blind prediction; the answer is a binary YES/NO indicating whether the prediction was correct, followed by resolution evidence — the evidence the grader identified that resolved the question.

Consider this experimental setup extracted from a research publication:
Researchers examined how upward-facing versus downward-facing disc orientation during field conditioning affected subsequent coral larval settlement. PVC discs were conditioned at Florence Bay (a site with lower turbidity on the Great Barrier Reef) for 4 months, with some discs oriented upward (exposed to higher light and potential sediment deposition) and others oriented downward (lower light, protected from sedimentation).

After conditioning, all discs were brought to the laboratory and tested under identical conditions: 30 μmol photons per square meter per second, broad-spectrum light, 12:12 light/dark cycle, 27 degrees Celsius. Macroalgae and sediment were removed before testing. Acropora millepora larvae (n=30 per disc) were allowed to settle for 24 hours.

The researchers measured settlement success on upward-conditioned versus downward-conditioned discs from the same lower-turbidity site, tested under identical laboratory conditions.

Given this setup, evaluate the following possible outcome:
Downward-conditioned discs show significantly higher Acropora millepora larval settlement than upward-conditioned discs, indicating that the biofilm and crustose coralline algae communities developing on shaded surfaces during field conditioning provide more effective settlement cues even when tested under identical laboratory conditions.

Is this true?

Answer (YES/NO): YES